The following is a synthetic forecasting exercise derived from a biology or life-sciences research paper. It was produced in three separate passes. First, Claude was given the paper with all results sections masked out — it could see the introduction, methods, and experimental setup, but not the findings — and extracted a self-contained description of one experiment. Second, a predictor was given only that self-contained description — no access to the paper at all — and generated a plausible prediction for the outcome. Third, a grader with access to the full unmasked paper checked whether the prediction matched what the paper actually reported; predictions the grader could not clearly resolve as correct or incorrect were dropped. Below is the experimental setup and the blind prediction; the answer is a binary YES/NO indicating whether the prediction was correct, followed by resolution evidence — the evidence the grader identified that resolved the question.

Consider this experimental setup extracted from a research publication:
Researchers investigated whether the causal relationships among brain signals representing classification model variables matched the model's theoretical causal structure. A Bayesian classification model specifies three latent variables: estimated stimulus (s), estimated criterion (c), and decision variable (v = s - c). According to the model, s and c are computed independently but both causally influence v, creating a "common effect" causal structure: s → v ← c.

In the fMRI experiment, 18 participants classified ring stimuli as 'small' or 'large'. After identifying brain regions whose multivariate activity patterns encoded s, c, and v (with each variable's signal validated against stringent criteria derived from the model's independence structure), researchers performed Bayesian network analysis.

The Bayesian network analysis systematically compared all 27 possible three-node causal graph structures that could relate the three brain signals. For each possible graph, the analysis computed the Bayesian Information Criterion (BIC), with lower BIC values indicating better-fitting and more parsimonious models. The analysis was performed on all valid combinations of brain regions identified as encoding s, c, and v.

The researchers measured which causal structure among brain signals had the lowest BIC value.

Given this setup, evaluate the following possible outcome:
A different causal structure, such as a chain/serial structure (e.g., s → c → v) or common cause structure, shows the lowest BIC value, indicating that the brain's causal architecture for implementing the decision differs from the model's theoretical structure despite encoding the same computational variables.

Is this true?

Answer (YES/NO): NO